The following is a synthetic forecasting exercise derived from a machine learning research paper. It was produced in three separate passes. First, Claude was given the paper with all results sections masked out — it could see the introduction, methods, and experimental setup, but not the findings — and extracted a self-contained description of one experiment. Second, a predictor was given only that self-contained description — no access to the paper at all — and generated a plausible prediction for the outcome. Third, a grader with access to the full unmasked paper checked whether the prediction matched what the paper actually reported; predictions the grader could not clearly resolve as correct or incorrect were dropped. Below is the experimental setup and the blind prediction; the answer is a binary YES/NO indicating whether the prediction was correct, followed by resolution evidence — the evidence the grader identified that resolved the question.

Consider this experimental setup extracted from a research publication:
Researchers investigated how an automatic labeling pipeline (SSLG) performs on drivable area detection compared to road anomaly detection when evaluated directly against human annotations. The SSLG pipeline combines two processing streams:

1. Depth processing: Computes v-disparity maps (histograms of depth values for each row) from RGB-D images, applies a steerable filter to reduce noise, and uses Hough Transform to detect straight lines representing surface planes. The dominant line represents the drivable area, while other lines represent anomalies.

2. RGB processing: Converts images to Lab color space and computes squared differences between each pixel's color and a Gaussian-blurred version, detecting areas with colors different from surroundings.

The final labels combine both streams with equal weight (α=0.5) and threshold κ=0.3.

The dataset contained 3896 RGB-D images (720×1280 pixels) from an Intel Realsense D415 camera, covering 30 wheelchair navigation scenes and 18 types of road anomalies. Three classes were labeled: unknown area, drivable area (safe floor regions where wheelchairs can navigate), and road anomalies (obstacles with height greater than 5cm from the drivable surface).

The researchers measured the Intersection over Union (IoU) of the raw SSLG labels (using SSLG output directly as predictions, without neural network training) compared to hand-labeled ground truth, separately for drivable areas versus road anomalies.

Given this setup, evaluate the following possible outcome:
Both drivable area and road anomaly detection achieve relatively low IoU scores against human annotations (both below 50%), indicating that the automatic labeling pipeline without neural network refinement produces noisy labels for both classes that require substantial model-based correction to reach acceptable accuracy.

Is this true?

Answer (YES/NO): NO